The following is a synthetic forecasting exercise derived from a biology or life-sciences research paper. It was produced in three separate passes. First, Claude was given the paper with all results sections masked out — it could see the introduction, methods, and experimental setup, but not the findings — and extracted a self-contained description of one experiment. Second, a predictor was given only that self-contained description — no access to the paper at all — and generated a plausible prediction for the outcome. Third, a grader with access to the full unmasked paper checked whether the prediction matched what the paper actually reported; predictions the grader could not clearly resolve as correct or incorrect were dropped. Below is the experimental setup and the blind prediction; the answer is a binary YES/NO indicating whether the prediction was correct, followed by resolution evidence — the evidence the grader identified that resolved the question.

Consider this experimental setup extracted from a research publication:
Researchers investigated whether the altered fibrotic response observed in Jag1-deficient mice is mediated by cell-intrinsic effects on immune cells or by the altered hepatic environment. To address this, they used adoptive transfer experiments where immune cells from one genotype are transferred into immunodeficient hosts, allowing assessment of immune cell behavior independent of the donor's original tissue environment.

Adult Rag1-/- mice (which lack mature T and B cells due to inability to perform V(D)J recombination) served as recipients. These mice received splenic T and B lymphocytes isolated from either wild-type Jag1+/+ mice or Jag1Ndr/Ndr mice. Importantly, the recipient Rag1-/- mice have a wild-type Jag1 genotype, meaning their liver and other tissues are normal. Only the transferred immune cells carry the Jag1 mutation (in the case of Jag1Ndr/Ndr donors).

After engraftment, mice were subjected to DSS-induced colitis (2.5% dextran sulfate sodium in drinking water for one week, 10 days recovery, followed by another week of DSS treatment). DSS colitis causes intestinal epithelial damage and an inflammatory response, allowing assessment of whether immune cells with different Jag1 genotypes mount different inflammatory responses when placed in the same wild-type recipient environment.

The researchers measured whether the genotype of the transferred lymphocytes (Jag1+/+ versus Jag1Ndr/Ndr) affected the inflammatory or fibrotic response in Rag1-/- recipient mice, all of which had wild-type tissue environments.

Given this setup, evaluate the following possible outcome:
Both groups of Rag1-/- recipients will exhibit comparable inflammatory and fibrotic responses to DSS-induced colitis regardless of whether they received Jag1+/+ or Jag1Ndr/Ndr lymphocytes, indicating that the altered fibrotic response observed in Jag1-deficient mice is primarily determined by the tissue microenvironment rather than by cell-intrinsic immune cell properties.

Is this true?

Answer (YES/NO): NO